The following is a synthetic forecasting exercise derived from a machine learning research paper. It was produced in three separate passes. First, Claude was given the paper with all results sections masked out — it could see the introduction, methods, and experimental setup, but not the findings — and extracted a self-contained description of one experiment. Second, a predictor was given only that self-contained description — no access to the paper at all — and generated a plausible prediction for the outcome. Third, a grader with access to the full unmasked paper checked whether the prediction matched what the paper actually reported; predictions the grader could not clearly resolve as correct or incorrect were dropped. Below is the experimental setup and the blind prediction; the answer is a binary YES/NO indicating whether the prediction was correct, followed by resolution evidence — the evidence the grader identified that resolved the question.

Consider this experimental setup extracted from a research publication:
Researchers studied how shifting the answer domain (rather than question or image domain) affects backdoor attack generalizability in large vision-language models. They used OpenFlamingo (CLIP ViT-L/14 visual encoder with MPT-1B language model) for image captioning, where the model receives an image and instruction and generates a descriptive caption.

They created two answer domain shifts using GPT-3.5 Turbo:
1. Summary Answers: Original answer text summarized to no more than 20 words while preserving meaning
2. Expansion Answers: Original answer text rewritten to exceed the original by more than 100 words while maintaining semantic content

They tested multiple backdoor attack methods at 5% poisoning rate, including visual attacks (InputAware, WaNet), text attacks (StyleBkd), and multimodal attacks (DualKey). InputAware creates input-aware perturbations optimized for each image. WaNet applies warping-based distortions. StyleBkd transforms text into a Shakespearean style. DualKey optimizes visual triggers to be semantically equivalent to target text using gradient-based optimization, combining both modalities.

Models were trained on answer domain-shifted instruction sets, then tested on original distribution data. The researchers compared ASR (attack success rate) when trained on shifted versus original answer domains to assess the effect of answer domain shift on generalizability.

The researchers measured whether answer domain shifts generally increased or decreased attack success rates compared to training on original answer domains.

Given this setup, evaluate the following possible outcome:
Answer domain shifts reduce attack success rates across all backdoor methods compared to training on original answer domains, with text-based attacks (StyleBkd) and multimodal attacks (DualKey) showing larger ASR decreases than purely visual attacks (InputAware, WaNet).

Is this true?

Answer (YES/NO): NO